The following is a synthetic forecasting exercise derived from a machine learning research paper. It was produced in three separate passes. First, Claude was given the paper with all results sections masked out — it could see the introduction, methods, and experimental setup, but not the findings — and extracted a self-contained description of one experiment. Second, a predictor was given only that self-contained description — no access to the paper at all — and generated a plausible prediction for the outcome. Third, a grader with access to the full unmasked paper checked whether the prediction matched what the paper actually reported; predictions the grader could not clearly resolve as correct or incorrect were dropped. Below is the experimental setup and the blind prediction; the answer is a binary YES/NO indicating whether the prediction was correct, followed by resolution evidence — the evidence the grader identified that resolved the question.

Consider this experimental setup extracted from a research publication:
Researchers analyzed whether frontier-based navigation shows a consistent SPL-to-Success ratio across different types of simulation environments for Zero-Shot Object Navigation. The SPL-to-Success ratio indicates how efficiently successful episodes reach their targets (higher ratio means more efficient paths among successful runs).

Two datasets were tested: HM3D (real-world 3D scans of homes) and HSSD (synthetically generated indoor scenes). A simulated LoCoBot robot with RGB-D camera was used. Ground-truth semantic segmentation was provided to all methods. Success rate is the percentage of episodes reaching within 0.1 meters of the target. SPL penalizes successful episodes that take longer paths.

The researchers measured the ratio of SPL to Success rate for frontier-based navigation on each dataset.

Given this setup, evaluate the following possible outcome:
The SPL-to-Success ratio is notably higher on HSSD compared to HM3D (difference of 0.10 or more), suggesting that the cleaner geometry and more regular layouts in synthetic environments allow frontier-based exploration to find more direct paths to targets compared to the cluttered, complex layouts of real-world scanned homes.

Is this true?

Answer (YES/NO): NO